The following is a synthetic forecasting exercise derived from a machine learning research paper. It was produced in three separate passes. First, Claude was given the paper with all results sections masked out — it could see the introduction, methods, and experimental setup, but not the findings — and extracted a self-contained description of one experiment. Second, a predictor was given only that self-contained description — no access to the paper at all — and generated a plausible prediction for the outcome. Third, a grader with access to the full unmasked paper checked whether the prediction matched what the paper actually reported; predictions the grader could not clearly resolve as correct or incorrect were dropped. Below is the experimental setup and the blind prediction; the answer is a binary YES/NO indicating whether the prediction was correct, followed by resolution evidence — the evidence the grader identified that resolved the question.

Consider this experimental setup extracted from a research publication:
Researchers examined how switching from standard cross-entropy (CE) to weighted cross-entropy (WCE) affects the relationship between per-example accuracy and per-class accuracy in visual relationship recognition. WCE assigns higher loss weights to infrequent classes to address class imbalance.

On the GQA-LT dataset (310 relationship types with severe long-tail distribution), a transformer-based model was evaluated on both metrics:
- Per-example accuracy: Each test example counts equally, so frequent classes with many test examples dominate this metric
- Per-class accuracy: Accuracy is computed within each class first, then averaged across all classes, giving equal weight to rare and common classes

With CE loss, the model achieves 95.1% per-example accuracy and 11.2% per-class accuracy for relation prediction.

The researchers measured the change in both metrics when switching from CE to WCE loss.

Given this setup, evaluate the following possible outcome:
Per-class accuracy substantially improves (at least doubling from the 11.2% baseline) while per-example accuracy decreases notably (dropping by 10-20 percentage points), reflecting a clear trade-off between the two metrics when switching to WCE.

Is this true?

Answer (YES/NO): NO